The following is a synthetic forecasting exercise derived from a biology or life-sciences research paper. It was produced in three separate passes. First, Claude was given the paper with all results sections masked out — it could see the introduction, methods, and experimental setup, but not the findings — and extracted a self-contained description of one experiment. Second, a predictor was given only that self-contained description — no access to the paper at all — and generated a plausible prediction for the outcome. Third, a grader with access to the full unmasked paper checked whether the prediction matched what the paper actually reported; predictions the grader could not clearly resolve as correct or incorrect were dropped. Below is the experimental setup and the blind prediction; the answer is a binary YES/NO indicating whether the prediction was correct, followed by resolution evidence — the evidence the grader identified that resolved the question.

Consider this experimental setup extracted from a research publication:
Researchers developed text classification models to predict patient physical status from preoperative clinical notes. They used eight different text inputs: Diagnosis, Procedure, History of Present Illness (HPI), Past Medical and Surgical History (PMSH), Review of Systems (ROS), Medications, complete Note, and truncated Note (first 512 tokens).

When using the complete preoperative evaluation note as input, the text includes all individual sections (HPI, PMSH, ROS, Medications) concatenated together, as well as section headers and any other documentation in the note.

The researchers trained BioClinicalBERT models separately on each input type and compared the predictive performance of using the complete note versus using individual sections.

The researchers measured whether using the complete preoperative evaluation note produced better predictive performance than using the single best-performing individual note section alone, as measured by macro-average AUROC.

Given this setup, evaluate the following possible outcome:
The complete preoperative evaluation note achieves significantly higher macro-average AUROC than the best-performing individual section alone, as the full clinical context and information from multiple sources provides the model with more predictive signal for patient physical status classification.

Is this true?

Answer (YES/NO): NO